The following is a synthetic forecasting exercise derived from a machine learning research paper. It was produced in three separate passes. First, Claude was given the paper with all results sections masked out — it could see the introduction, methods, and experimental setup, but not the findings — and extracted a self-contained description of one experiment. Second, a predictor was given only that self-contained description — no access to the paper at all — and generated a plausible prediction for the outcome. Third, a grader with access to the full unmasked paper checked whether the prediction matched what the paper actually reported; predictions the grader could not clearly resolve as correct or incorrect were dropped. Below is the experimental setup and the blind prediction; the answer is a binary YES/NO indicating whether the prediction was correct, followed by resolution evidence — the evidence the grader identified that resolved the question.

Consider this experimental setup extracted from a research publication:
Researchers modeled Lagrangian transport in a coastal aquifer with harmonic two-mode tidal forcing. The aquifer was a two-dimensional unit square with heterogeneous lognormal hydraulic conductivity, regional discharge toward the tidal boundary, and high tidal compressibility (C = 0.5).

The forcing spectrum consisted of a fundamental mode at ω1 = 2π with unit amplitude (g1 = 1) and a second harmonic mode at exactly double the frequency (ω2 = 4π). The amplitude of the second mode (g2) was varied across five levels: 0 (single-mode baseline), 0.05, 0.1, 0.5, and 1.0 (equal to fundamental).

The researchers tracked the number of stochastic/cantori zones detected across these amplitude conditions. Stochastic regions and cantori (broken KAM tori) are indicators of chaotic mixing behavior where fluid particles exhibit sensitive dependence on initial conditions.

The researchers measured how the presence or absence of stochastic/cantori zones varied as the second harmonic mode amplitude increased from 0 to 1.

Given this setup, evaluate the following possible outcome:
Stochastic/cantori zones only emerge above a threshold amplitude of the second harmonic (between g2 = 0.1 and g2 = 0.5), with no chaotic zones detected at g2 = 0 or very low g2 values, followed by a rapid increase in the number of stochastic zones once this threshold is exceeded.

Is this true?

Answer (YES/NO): NO